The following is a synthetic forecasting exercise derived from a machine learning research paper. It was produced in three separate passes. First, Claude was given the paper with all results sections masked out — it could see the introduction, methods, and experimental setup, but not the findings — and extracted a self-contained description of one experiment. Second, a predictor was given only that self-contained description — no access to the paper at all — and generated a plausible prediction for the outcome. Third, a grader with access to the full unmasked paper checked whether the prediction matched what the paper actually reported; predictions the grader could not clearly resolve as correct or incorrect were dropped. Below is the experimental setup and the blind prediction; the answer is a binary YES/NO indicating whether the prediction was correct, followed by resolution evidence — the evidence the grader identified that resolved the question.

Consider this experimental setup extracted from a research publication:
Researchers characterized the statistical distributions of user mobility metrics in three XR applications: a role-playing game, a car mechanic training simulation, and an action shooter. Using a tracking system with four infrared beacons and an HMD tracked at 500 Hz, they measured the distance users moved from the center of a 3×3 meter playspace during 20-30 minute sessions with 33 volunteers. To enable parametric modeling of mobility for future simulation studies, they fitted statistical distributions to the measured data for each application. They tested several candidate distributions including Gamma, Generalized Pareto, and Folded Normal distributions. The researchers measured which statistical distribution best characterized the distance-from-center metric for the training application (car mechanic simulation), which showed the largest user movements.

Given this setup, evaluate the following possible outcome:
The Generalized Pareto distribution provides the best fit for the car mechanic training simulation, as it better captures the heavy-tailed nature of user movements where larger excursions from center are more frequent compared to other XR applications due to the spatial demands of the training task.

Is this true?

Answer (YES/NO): NO